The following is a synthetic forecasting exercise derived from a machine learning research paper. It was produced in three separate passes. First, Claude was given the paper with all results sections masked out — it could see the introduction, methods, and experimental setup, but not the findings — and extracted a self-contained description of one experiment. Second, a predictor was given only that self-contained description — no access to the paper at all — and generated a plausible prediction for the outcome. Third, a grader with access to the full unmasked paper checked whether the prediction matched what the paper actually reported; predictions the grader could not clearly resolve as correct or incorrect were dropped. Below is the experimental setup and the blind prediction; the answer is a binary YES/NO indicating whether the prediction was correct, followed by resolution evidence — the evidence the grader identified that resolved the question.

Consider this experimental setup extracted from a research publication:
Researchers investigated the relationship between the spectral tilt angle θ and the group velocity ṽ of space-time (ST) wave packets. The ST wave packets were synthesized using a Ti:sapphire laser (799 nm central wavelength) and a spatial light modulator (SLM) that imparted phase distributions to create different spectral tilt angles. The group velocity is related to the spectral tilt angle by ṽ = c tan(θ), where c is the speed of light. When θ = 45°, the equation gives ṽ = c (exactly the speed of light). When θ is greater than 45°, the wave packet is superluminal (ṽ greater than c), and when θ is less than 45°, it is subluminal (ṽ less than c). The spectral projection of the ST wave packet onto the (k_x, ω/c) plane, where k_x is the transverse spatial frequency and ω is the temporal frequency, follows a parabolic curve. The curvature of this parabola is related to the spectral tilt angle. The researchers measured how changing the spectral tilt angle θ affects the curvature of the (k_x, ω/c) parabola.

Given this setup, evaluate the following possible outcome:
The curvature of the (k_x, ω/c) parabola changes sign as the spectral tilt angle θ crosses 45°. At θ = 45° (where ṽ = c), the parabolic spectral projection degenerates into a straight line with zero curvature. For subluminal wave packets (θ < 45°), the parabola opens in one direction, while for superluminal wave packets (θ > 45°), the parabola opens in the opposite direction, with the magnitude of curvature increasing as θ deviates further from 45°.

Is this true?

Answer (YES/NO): YES